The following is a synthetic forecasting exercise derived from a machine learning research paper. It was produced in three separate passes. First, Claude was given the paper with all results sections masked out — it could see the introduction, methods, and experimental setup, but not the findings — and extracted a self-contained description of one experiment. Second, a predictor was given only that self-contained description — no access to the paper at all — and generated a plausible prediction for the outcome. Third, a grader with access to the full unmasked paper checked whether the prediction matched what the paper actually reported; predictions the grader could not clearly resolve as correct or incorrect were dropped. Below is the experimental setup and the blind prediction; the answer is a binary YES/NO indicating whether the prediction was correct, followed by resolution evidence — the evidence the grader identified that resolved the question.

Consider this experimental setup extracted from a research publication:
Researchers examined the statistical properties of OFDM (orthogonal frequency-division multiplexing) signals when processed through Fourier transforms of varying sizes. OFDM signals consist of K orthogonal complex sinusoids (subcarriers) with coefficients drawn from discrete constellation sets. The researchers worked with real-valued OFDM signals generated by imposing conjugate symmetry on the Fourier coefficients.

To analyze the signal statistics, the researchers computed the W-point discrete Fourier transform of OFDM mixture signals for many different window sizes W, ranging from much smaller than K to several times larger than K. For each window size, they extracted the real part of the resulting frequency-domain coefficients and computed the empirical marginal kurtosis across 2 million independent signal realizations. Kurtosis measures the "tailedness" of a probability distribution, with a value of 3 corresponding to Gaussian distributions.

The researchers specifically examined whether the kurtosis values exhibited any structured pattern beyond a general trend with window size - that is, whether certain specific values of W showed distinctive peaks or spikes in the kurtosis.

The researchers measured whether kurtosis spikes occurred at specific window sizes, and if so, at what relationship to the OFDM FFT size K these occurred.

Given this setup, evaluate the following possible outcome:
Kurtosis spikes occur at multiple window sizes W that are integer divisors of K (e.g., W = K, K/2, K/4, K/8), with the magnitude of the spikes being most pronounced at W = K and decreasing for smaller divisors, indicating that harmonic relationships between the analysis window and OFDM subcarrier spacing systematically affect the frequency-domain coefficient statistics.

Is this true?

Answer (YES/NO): NO